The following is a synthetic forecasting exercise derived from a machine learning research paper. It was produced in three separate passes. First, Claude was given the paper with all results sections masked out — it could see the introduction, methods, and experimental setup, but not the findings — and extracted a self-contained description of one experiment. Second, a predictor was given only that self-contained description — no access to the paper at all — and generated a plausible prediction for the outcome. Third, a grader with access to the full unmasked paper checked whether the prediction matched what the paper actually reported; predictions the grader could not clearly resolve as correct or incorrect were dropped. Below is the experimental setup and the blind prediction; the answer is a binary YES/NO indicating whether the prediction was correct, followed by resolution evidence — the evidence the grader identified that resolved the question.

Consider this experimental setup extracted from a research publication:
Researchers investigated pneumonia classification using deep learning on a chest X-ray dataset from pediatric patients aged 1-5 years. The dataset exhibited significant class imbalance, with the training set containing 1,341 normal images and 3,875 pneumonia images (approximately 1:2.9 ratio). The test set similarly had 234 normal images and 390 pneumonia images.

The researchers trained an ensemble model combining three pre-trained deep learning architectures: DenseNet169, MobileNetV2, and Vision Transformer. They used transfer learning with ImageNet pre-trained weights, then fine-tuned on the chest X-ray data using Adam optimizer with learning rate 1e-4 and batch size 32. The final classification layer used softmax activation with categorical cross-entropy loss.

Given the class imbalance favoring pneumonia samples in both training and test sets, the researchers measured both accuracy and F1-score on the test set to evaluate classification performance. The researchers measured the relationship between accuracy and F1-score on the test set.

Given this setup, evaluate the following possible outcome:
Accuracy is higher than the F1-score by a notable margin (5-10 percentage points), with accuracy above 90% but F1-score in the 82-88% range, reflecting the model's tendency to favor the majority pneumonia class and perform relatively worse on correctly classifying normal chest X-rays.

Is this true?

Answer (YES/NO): NO